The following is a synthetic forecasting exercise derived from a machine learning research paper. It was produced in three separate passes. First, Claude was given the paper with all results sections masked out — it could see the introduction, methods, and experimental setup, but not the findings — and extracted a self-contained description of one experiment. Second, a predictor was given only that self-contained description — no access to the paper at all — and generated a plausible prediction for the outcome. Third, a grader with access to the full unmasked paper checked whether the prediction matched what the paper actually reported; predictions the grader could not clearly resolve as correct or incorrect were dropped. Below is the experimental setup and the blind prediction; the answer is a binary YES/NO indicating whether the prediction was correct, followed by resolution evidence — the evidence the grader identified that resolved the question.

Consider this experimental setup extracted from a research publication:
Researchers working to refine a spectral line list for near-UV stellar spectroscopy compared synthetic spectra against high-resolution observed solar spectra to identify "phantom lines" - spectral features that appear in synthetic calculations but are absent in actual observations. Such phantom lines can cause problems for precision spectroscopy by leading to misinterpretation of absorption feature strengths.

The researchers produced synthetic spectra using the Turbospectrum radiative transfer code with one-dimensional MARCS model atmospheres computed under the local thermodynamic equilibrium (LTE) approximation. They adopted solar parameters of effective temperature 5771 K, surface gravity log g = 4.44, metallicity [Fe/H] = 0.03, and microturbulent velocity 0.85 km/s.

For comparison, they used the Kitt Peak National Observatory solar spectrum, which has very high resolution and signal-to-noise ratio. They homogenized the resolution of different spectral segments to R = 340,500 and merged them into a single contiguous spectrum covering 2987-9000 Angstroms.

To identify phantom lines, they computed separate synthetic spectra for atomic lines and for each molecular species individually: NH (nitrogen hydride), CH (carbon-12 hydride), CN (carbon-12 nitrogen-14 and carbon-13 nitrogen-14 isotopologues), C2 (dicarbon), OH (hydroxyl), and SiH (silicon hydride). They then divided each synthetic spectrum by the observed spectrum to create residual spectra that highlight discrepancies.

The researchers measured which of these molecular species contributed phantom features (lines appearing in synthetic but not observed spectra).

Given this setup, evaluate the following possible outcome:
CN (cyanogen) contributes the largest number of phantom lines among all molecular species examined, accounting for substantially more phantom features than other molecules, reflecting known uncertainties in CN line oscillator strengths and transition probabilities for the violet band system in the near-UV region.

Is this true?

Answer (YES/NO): NO